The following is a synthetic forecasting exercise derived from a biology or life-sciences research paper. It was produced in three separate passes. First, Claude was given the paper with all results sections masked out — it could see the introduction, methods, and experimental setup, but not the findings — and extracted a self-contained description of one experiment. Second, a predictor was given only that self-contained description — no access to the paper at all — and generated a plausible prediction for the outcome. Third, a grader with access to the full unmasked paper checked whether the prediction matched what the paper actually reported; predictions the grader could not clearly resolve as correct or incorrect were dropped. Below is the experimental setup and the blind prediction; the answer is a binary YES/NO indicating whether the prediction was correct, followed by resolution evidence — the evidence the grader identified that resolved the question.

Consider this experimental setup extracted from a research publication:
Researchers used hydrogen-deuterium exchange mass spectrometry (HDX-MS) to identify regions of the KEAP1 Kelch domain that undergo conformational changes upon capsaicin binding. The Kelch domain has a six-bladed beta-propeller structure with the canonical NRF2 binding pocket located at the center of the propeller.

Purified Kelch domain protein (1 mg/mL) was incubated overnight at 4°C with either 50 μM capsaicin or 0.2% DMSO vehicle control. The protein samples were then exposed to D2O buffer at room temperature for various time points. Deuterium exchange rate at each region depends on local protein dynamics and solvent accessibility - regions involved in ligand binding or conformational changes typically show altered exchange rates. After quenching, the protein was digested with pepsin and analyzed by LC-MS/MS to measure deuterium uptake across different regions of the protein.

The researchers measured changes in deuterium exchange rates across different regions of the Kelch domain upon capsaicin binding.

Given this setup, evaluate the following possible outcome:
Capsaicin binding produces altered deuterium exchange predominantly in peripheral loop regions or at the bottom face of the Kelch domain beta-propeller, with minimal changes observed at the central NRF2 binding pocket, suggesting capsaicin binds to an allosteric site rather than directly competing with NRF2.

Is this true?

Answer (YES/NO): NO